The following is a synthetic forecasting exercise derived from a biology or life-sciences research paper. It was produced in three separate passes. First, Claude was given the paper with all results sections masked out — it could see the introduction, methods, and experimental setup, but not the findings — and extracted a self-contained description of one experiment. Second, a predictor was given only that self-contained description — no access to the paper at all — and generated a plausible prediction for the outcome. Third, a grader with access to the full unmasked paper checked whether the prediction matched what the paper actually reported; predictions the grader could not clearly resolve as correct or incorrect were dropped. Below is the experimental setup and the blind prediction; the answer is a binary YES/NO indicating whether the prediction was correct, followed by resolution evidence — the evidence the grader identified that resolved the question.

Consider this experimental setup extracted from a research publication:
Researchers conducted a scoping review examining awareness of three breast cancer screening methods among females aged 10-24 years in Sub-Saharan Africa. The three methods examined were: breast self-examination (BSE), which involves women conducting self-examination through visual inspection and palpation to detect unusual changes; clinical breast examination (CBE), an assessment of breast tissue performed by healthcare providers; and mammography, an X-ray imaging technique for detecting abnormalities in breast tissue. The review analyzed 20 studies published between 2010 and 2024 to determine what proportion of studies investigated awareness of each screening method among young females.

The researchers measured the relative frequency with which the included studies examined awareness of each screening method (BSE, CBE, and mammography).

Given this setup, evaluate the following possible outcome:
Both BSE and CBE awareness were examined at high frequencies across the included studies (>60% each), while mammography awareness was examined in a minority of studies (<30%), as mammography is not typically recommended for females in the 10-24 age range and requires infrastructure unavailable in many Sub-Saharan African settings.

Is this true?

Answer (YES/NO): NO